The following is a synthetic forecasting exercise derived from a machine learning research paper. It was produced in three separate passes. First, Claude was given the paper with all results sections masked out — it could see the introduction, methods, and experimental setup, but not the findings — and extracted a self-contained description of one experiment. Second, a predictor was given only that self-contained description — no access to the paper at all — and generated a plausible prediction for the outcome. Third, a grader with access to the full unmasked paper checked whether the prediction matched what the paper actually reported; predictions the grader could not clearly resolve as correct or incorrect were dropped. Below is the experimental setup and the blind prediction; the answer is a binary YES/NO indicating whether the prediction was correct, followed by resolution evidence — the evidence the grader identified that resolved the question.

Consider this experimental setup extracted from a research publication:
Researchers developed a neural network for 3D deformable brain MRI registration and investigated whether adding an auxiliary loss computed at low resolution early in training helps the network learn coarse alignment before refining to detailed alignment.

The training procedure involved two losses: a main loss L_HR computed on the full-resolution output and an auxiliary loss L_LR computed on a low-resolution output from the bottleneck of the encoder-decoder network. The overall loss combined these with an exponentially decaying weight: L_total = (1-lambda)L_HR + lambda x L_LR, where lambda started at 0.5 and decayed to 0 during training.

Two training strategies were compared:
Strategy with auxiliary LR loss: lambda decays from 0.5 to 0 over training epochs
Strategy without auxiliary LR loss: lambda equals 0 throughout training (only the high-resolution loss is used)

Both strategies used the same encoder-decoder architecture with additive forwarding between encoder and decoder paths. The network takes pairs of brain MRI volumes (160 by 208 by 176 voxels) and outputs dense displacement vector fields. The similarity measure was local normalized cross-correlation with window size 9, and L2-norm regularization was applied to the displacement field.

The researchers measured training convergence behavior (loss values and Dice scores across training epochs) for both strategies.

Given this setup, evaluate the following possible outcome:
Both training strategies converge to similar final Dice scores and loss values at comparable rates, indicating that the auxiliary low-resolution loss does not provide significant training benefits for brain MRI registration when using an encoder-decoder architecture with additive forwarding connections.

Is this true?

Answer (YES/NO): NO